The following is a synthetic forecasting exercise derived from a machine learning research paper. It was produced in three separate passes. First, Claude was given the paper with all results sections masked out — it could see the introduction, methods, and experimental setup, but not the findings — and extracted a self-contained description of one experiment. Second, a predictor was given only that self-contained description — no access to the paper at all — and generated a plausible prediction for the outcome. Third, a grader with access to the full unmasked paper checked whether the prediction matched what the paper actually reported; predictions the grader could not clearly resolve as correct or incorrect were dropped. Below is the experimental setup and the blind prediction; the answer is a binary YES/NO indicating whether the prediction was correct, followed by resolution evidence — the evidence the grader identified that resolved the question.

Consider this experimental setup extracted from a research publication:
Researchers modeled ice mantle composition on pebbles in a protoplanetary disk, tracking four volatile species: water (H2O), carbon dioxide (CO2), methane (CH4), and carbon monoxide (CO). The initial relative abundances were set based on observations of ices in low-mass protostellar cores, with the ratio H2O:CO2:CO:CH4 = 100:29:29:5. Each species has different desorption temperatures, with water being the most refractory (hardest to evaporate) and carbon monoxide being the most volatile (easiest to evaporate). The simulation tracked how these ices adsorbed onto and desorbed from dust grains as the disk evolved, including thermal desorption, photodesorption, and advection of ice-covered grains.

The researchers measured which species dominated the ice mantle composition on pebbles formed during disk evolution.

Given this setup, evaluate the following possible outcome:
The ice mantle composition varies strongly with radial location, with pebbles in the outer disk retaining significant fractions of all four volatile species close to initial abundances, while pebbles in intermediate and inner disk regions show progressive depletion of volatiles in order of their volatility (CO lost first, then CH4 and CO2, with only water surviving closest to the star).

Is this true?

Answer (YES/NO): NO